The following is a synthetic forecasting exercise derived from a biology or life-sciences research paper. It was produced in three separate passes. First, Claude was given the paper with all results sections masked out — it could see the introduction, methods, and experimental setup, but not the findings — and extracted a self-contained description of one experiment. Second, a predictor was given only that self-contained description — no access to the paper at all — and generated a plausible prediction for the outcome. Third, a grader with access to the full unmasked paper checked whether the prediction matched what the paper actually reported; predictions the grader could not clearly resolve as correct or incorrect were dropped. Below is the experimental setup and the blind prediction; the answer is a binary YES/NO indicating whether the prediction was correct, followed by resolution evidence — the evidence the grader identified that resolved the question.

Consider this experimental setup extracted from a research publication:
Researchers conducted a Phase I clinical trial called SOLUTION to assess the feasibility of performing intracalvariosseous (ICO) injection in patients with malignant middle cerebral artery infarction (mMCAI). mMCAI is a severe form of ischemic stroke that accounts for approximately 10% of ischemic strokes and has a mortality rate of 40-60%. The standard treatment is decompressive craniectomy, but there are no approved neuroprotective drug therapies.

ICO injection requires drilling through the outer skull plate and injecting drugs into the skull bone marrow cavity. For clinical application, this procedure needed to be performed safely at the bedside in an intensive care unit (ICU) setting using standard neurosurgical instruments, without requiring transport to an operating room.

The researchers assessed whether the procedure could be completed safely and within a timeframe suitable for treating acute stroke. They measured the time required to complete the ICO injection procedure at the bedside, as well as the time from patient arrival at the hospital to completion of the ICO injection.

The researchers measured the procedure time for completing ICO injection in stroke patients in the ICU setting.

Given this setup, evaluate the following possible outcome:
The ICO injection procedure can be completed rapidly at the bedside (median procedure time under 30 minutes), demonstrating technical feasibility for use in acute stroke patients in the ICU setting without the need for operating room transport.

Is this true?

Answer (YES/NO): NO